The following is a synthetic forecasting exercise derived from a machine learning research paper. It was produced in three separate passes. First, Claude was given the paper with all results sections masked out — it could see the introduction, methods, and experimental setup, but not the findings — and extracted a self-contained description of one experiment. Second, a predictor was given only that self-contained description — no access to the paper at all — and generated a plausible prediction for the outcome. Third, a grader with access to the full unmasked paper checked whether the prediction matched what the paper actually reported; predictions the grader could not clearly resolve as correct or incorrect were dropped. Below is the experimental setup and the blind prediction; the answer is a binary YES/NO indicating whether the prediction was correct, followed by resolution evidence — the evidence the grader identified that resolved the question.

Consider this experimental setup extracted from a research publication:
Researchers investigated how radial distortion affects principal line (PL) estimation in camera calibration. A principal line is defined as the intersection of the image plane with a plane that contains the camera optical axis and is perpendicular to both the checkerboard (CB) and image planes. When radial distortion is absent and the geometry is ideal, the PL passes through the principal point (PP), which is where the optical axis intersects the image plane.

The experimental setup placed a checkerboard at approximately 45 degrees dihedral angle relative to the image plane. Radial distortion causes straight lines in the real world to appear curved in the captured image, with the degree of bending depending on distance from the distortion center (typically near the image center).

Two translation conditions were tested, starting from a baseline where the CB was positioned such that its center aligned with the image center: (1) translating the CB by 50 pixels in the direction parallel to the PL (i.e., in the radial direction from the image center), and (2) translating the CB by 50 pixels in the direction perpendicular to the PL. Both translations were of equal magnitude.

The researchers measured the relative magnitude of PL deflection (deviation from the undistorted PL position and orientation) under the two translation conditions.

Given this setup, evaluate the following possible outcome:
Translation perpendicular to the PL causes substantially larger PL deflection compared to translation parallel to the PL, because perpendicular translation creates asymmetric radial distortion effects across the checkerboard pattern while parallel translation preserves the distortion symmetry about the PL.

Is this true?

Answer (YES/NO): YES